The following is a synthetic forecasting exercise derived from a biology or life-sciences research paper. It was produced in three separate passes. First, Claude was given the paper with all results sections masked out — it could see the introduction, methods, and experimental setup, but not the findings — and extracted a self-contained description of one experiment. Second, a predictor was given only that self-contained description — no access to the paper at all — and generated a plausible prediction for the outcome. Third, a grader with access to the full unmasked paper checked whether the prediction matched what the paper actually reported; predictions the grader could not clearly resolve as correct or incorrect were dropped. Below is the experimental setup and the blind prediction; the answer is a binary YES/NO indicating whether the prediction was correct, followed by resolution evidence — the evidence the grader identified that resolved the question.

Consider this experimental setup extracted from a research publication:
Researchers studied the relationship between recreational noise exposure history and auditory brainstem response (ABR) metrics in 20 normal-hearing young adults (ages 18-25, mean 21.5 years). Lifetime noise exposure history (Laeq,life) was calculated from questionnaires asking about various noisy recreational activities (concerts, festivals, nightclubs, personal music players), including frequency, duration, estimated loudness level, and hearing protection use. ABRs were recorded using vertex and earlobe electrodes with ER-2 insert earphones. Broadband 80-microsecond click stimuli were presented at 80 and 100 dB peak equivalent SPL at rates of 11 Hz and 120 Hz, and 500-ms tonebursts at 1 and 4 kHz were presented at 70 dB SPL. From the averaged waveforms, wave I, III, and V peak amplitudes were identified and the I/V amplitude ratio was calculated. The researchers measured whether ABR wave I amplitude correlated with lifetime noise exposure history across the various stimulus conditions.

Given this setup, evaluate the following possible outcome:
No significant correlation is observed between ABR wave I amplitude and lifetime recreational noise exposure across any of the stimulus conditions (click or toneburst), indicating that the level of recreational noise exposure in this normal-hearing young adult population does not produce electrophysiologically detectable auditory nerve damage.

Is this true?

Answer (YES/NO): YES